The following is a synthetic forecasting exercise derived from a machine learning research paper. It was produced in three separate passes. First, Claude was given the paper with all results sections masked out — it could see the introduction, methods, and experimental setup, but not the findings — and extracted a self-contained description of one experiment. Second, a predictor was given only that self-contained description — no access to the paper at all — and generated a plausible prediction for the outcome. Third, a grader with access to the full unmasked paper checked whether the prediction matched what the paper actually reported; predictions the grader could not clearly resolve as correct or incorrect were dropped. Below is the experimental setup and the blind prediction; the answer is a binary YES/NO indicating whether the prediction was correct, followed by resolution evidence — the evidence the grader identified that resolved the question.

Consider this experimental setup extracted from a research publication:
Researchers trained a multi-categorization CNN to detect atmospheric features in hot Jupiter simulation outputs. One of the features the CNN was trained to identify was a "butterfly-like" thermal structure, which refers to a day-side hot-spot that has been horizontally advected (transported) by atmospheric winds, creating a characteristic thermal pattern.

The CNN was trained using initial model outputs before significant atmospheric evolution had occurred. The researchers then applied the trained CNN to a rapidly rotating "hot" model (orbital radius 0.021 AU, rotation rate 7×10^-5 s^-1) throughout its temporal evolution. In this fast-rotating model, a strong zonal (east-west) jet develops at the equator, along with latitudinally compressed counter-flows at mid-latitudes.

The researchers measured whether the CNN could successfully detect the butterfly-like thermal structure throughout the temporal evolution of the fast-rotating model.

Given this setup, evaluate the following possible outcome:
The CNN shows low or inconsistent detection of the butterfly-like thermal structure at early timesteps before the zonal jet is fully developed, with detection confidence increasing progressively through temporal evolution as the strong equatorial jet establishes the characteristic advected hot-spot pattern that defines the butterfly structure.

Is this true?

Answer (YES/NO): NO